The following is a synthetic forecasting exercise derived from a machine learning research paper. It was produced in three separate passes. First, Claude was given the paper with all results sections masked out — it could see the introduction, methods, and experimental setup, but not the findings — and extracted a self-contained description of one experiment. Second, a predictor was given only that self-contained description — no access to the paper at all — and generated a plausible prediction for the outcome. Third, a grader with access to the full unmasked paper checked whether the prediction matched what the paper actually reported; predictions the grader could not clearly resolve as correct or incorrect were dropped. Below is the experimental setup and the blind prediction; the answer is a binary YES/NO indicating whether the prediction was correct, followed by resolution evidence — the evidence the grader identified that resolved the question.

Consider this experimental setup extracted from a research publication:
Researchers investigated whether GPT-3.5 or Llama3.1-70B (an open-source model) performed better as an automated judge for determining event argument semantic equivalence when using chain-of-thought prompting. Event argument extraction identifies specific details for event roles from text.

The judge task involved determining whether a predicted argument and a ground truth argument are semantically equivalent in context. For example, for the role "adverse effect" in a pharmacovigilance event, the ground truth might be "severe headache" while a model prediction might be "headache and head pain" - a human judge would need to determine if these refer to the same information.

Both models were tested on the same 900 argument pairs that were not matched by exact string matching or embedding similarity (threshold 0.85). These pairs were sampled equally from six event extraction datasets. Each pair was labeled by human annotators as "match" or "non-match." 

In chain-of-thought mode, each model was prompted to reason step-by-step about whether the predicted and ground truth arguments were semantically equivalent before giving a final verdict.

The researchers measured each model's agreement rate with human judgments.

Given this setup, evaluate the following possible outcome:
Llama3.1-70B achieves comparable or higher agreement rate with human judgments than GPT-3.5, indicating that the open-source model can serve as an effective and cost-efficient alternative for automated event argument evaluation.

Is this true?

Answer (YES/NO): NO